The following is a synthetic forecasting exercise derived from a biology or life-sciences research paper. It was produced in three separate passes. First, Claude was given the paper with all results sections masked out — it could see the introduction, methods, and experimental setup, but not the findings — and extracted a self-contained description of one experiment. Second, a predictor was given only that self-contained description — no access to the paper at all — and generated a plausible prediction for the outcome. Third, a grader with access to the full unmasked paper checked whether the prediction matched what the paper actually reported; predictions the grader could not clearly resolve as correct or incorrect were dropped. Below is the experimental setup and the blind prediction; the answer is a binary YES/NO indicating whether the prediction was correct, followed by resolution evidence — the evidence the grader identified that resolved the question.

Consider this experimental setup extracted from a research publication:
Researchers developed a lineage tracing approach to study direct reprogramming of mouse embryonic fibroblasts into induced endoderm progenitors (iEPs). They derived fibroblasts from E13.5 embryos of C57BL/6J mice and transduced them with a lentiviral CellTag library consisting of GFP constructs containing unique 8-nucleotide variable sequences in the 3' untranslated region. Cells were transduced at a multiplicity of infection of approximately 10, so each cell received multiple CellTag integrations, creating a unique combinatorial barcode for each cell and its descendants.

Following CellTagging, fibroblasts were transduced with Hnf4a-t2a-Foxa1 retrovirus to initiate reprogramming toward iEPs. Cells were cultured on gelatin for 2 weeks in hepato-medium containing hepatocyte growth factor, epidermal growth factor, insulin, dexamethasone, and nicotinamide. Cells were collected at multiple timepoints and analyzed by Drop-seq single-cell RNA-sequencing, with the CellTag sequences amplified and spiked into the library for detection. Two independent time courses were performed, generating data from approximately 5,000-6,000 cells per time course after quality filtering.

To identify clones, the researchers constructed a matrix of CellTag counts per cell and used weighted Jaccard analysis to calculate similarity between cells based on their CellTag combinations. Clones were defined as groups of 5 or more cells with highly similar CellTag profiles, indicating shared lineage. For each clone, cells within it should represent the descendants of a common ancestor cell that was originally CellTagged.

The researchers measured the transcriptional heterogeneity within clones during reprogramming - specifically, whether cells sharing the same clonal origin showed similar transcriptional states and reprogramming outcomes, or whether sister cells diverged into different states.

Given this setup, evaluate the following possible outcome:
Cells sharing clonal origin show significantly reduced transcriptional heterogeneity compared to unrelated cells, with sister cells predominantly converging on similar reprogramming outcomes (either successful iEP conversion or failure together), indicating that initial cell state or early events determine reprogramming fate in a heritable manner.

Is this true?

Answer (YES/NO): NO